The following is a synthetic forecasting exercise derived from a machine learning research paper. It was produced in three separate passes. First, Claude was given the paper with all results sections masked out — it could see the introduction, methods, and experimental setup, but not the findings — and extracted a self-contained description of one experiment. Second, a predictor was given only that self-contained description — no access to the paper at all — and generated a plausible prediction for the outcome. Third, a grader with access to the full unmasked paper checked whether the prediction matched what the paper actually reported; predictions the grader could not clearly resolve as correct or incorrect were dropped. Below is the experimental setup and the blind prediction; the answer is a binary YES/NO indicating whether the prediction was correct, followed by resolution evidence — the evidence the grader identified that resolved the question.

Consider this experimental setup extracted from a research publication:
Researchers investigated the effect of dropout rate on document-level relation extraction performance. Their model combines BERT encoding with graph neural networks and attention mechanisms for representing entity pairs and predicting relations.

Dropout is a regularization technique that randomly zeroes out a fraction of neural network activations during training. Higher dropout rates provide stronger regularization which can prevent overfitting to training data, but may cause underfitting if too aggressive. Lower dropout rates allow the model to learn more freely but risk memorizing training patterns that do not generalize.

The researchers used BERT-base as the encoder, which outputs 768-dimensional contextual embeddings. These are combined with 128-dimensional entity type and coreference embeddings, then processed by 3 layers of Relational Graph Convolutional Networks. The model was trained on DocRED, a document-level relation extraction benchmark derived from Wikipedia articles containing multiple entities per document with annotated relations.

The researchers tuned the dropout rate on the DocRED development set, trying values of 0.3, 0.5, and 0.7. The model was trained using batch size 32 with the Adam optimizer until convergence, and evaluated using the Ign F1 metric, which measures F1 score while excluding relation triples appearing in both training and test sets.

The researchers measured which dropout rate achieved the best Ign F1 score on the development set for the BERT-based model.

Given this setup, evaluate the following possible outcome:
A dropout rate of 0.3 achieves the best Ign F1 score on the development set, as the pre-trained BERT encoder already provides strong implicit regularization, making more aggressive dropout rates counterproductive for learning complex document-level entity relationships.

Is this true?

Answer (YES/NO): YES